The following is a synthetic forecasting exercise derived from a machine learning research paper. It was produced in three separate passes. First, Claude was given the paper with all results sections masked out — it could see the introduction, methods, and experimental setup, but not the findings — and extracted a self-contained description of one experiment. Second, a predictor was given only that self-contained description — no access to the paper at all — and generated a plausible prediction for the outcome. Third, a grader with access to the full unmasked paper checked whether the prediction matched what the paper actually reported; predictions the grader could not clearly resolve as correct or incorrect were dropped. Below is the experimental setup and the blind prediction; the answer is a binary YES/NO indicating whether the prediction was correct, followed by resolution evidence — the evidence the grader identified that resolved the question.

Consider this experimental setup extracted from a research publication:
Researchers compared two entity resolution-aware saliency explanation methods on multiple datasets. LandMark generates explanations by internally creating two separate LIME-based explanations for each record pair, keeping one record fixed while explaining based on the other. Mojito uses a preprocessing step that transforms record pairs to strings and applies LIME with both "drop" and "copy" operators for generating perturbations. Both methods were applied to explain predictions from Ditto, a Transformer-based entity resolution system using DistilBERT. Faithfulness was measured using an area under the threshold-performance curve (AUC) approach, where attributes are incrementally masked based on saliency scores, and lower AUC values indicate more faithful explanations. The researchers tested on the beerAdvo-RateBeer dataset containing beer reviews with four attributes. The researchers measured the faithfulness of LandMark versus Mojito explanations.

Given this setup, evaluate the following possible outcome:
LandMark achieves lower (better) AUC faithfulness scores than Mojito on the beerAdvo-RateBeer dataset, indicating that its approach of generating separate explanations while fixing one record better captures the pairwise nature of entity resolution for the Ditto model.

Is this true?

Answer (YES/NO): NO